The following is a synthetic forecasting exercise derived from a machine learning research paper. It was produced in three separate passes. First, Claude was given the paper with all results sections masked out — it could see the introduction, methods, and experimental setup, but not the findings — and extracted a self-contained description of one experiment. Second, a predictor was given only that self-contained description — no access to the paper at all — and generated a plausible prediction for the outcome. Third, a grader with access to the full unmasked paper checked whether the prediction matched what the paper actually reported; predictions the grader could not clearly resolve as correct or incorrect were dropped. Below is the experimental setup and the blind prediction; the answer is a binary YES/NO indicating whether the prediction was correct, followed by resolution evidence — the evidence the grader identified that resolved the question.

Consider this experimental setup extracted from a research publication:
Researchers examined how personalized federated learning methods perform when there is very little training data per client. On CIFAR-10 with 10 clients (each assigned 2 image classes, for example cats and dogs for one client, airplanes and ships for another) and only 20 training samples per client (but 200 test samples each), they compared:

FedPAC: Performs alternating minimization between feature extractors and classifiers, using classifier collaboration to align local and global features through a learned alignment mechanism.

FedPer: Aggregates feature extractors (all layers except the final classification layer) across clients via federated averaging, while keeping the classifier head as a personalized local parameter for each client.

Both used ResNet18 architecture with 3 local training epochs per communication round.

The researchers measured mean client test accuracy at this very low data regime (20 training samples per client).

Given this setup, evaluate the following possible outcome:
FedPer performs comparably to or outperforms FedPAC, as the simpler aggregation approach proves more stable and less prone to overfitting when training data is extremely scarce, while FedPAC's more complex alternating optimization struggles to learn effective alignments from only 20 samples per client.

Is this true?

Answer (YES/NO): NO